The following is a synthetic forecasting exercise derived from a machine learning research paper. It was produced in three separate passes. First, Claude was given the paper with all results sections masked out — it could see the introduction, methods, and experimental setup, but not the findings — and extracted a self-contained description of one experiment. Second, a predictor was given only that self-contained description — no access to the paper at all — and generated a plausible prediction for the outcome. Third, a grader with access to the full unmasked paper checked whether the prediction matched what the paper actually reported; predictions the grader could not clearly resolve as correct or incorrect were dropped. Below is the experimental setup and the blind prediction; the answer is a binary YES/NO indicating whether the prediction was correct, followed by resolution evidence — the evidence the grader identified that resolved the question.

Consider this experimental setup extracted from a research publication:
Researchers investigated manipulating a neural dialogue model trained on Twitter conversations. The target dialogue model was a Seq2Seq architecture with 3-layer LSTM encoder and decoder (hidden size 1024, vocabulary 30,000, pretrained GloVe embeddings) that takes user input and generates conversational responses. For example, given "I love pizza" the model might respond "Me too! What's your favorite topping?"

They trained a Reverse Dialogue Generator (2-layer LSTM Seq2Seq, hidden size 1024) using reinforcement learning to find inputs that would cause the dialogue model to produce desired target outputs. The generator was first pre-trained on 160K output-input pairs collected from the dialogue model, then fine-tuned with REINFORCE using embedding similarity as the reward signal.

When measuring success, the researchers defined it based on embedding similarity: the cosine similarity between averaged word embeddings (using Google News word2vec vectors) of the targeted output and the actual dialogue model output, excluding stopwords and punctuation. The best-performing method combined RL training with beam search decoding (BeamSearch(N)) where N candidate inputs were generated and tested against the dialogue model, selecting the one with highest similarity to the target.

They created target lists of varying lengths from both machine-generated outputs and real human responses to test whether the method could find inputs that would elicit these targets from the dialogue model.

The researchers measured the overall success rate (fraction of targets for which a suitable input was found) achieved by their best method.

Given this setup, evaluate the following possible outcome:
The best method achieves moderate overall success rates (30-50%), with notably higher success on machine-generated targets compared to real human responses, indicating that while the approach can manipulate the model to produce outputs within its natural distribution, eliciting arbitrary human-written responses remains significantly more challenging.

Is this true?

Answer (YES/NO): NO